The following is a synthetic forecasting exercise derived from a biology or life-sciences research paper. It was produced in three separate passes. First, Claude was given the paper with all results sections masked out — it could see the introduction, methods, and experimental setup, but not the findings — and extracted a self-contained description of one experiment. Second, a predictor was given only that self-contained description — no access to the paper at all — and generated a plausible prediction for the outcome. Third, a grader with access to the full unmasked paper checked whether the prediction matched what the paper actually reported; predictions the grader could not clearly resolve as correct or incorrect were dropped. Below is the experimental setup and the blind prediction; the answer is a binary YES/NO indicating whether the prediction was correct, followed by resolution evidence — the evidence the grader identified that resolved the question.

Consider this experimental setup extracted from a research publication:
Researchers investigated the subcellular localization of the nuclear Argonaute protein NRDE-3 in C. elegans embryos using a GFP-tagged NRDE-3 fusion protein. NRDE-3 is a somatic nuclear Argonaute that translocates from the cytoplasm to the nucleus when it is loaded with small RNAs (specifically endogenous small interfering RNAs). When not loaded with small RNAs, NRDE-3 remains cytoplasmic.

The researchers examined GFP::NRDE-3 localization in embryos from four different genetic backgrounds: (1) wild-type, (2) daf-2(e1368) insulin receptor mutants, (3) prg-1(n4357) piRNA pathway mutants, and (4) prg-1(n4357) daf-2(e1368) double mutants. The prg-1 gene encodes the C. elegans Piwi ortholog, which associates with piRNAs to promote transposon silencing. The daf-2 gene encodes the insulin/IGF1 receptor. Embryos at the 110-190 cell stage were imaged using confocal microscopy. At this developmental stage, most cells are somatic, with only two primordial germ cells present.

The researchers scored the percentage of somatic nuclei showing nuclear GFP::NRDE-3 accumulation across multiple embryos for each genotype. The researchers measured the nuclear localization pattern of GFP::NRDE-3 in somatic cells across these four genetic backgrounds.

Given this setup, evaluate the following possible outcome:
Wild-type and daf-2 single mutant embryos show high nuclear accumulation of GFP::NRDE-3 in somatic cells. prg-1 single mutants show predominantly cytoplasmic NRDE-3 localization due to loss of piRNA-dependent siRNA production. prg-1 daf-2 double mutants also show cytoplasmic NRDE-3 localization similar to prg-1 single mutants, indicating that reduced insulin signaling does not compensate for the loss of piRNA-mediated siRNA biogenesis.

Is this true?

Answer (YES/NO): NO